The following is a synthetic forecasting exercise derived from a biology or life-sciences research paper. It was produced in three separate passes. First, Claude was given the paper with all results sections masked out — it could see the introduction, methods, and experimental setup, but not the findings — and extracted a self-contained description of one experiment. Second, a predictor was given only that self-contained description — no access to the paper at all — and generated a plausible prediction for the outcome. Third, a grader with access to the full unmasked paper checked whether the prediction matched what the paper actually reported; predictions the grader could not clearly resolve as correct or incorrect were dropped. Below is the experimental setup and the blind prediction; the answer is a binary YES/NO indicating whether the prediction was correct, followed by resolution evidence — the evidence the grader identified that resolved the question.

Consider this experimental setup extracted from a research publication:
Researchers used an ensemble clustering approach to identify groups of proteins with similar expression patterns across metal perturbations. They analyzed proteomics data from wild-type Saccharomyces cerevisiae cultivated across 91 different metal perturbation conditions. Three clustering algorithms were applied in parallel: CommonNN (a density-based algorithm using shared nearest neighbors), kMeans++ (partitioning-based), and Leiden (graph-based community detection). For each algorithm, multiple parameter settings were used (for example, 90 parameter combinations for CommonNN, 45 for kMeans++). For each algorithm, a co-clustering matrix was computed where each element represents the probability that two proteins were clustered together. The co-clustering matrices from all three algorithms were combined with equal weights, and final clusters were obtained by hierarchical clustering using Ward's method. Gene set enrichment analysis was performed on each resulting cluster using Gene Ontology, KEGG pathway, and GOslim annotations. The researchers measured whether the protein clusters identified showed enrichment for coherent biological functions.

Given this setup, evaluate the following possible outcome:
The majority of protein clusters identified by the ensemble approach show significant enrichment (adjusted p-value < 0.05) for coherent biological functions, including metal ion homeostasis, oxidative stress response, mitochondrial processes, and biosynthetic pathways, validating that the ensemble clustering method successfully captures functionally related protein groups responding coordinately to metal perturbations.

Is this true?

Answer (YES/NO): NO